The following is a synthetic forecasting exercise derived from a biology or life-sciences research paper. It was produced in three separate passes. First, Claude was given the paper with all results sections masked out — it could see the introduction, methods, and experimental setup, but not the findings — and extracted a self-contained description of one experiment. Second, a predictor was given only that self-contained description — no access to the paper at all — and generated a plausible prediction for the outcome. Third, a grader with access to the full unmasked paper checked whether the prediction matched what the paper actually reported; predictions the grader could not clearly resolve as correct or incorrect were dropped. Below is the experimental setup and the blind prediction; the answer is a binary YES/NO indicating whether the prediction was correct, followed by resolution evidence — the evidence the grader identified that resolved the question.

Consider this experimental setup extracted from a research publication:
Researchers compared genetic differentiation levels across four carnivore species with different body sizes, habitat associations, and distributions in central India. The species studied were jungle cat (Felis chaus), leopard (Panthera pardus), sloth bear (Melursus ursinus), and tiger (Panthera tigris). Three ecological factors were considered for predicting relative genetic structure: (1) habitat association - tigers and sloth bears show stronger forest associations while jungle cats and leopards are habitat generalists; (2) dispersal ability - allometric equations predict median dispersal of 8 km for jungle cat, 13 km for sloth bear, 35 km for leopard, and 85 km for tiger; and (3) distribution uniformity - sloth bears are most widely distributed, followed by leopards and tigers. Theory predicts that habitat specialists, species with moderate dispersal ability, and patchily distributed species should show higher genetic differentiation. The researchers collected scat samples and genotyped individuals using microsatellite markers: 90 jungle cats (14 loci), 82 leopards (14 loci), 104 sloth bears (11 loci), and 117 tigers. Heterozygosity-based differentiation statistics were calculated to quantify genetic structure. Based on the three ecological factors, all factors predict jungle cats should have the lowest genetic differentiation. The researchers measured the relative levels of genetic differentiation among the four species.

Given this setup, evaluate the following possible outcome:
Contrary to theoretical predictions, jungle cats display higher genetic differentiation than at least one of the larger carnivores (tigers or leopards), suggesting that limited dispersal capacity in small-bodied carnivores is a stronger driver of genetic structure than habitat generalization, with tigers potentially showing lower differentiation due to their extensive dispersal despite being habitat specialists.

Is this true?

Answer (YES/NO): NO